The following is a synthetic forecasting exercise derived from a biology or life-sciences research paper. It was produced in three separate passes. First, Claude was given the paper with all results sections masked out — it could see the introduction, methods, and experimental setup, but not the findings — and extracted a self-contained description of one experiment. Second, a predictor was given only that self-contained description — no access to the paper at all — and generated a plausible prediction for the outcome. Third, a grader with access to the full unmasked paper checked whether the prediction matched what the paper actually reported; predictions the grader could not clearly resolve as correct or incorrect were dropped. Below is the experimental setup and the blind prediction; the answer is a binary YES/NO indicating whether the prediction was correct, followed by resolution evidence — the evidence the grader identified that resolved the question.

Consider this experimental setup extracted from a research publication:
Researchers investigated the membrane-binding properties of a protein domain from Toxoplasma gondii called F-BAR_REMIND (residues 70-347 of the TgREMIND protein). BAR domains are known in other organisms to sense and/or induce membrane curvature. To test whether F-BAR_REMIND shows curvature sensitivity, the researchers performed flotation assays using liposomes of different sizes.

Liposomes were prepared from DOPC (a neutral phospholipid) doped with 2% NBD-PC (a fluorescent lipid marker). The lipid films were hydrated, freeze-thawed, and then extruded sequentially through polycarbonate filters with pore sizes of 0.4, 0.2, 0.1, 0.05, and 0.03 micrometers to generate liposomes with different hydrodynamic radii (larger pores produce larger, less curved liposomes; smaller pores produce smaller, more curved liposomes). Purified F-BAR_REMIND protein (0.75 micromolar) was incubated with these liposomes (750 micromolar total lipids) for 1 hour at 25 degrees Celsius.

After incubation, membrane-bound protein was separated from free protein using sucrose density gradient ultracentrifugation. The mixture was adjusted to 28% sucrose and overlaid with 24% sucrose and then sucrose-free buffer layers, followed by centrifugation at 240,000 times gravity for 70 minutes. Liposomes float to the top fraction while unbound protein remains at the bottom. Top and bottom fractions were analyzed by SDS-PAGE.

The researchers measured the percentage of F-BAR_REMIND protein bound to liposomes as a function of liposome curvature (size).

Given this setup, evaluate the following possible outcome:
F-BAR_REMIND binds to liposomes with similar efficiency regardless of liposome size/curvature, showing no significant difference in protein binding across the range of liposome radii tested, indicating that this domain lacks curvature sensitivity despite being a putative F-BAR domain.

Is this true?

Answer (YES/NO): NO